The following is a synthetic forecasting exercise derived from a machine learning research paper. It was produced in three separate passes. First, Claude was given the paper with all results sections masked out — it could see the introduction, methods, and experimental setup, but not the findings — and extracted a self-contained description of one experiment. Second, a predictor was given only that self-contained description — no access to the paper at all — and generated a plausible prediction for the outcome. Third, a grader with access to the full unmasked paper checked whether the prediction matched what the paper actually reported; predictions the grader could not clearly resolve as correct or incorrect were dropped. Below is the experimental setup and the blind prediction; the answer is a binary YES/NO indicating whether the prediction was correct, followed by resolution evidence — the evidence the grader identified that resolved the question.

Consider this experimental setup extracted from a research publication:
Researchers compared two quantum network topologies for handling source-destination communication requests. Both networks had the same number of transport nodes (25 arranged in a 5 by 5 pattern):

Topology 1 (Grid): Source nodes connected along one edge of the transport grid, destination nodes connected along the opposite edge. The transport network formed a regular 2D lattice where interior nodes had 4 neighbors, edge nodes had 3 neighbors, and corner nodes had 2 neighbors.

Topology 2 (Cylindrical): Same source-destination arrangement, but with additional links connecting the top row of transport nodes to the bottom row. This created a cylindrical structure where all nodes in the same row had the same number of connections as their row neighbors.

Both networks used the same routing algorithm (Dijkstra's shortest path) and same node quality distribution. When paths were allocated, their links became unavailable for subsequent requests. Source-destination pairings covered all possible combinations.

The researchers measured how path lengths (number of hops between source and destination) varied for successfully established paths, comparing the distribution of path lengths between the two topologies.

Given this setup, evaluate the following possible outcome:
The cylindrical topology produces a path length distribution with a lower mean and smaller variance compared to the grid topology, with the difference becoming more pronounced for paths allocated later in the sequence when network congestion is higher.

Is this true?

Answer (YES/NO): NO